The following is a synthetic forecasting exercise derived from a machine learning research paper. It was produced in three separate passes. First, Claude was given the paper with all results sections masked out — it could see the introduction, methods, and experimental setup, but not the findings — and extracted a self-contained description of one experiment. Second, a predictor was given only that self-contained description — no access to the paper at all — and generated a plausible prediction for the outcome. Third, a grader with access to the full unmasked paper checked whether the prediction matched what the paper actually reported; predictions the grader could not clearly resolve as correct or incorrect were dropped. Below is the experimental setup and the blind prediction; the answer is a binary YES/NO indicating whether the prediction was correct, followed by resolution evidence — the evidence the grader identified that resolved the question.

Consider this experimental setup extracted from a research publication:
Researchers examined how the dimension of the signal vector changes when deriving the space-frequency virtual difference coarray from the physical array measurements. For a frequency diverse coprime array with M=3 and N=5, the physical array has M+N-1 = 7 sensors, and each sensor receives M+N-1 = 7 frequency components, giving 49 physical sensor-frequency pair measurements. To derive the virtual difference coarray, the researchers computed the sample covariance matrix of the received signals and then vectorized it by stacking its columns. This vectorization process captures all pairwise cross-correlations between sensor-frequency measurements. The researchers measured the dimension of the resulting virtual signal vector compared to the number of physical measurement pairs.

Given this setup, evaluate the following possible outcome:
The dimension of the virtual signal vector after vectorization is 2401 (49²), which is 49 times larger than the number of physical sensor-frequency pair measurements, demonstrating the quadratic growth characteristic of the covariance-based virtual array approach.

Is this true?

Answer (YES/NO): NO